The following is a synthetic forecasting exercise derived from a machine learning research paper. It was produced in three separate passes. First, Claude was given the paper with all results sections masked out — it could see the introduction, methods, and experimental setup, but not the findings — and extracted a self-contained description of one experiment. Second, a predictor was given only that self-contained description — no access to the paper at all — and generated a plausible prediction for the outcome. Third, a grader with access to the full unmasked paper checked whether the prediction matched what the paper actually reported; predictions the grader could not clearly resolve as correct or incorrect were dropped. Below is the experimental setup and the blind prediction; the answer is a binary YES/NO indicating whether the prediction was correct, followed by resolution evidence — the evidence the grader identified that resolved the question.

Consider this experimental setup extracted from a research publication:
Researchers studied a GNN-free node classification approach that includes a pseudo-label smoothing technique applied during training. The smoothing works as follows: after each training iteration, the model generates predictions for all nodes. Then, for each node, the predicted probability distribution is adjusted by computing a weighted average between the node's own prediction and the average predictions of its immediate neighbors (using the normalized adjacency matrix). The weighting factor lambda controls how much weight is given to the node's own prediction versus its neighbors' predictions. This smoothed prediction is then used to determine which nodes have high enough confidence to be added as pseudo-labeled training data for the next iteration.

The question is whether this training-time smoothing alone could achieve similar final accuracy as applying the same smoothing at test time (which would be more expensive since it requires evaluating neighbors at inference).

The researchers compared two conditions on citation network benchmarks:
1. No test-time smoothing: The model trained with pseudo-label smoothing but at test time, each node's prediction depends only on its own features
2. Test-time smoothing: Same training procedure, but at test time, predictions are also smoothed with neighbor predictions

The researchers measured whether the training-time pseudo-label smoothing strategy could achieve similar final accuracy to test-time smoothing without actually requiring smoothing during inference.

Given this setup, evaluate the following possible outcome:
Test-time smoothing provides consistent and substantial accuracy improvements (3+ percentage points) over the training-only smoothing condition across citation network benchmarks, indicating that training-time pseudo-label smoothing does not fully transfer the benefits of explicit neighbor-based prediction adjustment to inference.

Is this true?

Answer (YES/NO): NO